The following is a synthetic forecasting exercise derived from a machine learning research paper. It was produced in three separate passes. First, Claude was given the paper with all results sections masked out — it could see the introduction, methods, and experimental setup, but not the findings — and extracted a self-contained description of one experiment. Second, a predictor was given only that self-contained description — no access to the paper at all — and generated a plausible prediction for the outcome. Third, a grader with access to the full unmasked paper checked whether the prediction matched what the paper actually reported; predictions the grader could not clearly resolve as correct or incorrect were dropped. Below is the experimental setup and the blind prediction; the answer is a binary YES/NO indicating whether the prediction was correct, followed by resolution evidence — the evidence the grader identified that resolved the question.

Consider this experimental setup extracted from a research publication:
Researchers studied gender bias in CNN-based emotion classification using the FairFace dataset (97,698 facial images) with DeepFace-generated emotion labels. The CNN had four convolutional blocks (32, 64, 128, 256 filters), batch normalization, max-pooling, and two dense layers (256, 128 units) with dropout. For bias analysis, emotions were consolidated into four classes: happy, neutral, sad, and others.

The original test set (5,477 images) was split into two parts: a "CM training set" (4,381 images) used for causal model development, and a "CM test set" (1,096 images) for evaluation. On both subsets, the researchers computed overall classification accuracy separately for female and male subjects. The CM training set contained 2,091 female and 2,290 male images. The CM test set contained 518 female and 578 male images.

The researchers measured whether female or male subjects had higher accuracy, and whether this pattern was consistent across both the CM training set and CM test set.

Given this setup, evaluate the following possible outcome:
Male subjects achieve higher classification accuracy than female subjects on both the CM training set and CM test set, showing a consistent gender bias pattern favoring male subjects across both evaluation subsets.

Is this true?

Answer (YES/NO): NO